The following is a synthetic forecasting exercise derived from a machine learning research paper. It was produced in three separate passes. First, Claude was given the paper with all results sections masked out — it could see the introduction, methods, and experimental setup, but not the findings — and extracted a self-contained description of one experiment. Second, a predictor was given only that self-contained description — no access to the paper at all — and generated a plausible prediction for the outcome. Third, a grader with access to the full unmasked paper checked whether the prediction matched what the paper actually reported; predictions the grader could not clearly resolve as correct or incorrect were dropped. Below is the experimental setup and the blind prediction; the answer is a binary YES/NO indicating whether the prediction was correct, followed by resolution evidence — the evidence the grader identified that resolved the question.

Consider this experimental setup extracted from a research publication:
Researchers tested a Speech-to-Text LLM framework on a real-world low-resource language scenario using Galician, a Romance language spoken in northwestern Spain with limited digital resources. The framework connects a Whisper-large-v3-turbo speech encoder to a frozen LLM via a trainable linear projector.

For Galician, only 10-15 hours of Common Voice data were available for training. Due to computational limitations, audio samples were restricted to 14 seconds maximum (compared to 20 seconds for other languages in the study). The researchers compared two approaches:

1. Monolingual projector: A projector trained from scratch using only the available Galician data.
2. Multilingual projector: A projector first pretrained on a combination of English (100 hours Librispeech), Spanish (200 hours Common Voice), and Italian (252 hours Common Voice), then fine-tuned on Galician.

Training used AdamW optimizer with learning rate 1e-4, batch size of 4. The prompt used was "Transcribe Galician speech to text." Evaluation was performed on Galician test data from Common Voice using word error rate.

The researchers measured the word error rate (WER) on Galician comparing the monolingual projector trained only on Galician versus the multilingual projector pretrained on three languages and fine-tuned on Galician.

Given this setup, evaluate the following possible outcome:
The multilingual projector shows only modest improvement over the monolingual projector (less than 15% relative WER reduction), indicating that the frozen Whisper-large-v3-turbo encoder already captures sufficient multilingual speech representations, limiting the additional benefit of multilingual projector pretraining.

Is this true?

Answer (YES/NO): NO